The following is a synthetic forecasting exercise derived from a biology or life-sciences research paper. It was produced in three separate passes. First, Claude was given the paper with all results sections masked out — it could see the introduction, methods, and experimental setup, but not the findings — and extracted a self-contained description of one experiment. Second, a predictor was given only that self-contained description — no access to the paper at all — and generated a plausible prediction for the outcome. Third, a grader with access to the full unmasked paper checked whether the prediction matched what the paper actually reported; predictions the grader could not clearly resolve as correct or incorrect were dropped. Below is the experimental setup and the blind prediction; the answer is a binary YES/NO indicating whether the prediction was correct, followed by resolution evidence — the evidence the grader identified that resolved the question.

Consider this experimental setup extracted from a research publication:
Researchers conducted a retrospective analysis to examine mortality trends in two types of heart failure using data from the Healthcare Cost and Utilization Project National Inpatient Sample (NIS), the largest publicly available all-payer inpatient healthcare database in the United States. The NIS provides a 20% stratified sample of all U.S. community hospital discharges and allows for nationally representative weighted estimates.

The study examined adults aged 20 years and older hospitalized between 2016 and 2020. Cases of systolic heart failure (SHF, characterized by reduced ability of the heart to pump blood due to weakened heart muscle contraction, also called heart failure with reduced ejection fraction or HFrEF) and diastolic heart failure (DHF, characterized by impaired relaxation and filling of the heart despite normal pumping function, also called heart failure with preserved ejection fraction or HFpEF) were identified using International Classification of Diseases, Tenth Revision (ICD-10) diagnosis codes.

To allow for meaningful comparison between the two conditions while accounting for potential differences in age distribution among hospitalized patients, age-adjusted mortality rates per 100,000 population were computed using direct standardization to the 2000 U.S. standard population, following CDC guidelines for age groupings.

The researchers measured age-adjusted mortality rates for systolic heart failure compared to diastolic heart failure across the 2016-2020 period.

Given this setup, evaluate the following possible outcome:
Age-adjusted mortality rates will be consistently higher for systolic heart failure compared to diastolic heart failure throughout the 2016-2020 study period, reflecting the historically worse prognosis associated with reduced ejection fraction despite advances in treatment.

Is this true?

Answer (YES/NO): YES